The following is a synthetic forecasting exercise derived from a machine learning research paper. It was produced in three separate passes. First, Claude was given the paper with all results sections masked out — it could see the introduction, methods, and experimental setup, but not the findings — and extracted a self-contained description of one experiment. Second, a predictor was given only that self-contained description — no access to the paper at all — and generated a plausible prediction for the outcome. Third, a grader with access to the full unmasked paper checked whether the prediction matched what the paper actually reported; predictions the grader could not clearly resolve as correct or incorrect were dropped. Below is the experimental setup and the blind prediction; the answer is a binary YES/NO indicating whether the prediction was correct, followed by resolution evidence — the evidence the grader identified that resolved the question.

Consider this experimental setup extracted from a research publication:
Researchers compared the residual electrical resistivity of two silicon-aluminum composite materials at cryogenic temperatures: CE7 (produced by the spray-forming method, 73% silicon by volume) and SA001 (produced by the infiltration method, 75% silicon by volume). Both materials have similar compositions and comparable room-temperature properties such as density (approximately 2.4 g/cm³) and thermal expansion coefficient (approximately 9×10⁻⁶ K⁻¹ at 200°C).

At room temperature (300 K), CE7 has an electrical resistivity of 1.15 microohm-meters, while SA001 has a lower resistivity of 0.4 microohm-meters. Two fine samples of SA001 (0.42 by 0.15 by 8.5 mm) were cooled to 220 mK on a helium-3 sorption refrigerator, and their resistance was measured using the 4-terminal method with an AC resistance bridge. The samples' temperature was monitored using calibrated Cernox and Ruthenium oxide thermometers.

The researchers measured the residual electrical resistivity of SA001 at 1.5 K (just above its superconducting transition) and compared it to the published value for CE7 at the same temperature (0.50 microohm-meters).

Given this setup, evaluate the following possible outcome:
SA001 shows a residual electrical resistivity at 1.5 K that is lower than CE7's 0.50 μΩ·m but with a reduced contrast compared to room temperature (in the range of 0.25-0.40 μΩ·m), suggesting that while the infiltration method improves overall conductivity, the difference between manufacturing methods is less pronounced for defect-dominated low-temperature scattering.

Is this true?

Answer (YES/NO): NO